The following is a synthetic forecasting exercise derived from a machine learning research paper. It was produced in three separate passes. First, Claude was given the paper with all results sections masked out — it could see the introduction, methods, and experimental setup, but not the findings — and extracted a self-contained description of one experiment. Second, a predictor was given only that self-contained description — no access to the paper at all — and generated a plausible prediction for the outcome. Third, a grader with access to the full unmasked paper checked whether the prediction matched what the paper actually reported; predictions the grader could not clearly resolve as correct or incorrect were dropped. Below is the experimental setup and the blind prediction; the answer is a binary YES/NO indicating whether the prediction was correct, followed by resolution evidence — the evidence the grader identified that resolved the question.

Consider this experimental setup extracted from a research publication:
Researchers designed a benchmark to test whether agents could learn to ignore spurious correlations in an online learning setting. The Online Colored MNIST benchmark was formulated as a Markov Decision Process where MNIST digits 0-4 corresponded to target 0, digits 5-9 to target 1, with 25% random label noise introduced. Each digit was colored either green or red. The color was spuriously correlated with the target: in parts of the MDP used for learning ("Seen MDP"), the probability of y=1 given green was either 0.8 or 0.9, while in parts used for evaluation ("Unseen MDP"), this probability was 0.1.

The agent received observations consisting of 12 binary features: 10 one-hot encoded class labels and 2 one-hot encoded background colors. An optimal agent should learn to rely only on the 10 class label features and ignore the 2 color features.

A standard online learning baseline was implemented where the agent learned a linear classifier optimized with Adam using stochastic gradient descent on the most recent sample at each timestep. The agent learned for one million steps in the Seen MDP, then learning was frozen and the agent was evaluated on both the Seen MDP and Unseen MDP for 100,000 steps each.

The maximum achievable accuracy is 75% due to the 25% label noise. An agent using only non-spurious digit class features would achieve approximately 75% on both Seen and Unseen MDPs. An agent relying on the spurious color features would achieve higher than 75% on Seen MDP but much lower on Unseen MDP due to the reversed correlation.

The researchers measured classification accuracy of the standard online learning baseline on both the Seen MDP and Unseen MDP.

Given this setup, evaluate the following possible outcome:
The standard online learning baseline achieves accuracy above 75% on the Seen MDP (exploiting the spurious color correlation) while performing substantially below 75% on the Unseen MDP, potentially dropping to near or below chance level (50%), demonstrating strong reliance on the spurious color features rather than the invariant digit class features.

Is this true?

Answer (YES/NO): YES